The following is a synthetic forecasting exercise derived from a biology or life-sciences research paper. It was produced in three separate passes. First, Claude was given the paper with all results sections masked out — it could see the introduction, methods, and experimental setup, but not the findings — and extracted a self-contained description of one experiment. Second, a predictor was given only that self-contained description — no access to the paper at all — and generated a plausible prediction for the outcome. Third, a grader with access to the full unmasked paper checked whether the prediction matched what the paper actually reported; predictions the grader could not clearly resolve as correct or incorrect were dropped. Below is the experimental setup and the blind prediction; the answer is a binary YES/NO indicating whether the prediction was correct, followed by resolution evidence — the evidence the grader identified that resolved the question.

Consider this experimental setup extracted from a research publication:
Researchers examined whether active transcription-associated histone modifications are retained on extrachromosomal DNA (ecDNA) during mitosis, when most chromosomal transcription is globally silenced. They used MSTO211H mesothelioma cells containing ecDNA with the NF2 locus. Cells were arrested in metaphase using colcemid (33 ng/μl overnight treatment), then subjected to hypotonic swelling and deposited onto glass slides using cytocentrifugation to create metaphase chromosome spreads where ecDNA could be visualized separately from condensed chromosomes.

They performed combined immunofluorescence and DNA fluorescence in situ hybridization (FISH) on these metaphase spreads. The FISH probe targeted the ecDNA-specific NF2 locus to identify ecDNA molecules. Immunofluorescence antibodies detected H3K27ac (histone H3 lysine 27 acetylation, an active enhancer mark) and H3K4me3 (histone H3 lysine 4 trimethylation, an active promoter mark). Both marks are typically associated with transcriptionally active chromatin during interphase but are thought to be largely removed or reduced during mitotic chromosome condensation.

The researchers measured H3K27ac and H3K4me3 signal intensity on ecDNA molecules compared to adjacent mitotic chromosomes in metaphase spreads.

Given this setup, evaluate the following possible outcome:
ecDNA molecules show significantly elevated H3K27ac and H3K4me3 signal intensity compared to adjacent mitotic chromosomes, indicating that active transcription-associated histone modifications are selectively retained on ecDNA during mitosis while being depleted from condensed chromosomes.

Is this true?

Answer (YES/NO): YES